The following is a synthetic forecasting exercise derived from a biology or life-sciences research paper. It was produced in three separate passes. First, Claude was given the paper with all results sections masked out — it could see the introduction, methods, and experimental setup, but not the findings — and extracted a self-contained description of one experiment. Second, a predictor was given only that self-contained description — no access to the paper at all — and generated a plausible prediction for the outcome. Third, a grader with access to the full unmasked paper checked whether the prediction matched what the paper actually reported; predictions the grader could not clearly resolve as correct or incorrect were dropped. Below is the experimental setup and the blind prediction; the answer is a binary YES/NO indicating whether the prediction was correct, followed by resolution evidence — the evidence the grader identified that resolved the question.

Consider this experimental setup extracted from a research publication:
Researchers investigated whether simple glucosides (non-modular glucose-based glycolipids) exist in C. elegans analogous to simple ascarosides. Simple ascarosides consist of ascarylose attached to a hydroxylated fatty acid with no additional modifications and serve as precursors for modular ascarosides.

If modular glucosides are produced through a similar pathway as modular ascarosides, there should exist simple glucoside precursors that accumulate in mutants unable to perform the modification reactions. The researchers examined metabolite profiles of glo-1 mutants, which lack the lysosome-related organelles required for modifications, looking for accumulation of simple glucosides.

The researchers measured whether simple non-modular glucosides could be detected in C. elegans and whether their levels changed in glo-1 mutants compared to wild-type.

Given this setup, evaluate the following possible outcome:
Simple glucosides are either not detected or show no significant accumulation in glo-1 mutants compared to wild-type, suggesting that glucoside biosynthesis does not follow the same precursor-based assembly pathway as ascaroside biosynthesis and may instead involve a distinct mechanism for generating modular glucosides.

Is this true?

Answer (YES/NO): NO